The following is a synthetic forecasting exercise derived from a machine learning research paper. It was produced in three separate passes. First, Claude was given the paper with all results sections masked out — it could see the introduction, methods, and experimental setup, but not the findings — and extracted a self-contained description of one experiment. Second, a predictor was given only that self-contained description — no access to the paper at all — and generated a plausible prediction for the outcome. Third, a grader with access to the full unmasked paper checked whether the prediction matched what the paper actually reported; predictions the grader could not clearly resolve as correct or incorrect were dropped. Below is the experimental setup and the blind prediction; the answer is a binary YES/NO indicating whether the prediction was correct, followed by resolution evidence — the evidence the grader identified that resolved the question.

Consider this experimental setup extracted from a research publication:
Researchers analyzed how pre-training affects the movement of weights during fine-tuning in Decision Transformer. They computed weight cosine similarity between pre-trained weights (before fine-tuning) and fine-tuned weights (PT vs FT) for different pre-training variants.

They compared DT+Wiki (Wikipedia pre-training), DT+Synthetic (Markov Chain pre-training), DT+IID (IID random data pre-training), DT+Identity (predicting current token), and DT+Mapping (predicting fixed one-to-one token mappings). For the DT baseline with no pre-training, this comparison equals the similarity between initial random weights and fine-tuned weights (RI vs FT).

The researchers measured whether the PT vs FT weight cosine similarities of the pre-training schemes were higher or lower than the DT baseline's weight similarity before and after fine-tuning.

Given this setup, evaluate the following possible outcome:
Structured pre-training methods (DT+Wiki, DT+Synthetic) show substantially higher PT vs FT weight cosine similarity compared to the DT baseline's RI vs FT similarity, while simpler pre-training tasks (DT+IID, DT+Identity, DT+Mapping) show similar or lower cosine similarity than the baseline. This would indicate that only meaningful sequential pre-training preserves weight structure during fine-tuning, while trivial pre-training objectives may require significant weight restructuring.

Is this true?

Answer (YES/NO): NO